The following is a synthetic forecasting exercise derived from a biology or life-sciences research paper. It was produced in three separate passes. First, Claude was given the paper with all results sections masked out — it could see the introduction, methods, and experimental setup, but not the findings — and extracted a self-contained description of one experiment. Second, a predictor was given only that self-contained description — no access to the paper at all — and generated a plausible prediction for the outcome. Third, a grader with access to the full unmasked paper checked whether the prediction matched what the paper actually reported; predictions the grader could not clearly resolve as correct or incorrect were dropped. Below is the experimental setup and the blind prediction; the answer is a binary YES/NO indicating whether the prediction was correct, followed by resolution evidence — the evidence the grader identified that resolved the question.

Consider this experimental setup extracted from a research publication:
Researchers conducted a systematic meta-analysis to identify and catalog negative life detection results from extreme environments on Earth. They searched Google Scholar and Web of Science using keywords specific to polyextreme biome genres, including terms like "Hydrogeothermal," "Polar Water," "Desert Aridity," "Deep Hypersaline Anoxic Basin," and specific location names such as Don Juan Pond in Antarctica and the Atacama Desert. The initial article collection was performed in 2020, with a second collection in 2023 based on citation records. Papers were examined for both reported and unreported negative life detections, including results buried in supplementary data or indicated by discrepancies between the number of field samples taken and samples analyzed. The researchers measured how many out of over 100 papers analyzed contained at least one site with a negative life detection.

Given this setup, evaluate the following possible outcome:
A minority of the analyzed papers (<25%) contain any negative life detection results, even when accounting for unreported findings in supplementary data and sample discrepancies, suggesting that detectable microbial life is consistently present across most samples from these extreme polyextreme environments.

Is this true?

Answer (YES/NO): NO